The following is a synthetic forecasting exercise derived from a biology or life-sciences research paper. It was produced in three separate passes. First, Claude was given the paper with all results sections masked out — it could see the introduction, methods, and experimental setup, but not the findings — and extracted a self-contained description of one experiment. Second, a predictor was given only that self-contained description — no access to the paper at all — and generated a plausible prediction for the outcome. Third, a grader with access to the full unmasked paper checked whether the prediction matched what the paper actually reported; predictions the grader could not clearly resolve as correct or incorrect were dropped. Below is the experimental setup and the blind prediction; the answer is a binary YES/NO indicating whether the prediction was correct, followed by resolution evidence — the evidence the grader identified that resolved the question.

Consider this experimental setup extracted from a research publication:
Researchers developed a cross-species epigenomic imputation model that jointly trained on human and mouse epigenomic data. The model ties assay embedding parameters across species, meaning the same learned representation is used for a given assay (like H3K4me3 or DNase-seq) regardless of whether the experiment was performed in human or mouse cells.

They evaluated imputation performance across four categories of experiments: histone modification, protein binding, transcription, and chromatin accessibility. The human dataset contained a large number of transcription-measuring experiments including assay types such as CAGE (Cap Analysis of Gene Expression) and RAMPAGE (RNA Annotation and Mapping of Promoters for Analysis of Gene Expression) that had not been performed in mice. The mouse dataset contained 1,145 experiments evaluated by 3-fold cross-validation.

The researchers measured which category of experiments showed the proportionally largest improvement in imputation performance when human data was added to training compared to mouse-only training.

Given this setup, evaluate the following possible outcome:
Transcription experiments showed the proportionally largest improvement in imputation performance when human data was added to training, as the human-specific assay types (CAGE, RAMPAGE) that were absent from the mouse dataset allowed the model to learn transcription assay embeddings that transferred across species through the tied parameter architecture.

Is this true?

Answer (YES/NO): YES